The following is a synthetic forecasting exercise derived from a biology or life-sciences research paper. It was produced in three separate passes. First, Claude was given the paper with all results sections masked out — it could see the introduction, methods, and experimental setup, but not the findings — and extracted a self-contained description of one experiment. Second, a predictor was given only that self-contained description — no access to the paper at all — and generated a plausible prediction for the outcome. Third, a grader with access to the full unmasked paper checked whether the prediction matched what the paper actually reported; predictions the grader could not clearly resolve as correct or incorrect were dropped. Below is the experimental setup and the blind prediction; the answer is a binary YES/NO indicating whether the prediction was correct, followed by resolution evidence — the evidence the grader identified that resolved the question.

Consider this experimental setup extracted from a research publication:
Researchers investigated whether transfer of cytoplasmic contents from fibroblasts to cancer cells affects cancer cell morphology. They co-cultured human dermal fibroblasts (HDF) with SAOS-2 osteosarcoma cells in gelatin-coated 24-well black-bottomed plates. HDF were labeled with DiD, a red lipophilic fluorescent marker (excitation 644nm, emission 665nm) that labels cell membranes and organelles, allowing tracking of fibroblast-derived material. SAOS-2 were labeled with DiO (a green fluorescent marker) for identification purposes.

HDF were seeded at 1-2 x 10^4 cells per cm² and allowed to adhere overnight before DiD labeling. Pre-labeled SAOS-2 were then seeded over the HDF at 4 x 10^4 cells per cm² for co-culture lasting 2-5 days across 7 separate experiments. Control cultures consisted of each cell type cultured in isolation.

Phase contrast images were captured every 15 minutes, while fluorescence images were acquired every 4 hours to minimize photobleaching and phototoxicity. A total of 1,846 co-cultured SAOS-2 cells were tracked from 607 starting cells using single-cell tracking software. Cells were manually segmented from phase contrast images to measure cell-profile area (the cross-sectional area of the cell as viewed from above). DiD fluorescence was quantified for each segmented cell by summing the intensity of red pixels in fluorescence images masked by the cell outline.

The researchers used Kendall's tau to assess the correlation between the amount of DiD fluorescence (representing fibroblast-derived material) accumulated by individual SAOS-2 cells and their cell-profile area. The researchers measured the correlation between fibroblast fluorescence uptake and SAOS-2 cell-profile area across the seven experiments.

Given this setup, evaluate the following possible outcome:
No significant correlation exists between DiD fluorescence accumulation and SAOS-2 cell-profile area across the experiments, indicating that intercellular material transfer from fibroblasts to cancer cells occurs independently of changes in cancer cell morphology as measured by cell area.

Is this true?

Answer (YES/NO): NO